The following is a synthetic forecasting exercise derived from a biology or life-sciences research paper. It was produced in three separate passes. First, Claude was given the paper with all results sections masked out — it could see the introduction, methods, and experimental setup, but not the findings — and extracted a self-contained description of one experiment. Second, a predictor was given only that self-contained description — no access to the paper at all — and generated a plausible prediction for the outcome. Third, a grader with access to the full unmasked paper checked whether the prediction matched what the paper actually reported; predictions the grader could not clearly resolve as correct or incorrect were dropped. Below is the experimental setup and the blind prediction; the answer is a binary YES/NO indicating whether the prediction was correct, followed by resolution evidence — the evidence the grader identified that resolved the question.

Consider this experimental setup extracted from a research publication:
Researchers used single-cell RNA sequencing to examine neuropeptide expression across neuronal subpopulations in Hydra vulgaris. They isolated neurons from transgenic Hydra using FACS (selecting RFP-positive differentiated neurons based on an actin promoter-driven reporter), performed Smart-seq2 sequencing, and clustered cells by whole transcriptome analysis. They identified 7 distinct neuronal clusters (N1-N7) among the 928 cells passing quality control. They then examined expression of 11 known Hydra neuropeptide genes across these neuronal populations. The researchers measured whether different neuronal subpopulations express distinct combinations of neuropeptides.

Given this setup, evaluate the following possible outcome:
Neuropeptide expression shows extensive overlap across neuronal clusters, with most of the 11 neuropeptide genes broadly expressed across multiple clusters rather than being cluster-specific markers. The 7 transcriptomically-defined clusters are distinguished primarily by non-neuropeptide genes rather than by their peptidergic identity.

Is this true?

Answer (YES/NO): NO